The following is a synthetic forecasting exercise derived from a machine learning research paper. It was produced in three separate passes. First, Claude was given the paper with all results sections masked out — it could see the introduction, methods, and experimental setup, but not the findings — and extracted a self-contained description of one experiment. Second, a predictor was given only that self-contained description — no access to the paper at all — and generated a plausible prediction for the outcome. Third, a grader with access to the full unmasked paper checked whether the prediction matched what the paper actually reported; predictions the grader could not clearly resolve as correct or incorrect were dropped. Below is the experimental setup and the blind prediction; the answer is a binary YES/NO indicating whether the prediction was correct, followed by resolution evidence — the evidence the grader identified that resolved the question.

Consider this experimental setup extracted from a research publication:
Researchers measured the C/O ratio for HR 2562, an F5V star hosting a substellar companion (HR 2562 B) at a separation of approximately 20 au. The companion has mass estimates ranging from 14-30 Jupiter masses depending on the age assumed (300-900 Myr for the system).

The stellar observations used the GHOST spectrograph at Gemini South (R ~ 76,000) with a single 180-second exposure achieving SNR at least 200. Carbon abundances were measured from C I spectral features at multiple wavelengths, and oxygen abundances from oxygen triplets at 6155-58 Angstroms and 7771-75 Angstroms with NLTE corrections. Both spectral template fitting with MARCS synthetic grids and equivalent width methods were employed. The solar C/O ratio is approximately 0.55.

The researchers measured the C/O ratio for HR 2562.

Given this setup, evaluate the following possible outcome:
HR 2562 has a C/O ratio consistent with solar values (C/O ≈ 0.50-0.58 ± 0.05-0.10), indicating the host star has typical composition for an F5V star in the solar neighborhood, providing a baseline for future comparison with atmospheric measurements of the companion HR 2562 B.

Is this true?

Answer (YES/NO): YES